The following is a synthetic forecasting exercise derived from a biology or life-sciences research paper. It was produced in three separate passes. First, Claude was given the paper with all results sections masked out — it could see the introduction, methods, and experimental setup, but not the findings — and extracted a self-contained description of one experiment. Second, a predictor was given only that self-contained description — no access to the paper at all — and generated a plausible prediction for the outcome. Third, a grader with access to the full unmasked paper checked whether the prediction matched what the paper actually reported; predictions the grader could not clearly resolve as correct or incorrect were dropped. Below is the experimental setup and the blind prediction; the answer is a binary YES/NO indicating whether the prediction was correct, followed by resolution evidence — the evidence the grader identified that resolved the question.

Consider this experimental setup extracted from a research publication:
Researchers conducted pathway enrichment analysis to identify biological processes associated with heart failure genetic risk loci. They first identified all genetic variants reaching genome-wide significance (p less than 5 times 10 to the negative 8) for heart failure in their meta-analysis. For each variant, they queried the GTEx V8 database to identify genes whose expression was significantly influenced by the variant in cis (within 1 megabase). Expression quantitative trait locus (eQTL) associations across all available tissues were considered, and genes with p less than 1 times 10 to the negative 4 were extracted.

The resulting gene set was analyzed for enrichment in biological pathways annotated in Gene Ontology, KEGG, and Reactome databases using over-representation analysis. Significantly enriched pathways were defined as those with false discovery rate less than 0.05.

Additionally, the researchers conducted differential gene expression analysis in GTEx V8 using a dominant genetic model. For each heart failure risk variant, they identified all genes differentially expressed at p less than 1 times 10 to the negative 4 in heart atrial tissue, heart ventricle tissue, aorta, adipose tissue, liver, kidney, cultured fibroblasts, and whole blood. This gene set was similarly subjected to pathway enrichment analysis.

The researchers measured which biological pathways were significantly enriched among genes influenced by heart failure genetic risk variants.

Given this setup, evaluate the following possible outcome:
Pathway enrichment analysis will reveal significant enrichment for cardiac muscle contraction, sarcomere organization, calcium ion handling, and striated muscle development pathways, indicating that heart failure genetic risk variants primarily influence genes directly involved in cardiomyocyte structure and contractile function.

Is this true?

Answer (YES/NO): NO